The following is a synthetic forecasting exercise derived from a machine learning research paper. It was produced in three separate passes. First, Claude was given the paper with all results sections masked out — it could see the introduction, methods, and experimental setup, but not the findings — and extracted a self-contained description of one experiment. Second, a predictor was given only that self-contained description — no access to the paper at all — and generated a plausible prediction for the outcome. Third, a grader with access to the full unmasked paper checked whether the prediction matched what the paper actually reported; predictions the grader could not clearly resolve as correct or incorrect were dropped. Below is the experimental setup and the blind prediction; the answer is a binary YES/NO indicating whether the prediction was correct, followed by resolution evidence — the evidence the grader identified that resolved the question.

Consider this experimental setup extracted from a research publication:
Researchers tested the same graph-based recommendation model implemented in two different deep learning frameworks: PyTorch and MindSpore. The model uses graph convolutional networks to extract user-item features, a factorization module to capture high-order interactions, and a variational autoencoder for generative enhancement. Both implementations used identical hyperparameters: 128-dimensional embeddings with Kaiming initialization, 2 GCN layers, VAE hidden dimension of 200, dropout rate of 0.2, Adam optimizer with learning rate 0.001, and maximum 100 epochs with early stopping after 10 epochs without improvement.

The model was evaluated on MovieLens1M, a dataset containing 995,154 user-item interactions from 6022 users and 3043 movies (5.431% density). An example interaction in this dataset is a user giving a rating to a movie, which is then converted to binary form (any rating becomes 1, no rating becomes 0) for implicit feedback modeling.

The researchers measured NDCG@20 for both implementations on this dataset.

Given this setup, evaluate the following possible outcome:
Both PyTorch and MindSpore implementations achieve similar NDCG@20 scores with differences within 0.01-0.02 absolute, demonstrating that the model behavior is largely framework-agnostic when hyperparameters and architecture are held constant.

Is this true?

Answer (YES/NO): YES